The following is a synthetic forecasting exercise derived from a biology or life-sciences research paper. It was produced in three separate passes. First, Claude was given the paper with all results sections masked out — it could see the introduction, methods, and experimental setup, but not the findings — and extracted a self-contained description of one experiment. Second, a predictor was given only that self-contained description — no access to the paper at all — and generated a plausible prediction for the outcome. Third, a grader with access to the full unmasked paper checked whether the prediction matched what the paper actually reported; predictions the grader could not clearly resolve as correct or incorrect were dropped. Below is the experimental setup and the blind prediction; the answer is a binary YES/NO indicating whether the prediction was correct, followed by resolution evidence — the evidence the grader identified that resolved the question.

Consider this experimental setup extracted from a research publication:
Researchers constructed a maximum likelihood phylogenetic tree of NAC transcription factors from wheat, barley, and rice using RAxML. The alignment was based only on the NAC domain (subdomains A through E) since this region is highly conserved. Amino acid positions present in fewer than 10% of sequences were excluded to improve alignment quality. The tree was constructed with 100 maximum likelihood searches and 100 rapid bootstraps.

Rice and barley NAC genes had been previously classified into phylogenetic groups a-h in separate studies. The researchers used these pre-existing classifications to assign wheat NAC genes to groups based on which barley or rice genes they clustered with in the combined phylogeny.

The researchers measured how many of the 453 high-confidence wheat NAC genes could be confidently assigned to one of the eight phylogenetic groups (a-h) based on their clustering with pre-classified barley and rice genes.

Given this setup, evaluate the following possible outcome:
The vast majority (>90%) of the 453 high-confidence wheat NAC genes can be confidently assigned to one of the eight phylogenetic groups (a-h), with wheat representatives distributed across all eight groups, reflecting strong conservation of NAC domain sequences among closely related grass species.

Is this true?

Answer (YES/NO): YES